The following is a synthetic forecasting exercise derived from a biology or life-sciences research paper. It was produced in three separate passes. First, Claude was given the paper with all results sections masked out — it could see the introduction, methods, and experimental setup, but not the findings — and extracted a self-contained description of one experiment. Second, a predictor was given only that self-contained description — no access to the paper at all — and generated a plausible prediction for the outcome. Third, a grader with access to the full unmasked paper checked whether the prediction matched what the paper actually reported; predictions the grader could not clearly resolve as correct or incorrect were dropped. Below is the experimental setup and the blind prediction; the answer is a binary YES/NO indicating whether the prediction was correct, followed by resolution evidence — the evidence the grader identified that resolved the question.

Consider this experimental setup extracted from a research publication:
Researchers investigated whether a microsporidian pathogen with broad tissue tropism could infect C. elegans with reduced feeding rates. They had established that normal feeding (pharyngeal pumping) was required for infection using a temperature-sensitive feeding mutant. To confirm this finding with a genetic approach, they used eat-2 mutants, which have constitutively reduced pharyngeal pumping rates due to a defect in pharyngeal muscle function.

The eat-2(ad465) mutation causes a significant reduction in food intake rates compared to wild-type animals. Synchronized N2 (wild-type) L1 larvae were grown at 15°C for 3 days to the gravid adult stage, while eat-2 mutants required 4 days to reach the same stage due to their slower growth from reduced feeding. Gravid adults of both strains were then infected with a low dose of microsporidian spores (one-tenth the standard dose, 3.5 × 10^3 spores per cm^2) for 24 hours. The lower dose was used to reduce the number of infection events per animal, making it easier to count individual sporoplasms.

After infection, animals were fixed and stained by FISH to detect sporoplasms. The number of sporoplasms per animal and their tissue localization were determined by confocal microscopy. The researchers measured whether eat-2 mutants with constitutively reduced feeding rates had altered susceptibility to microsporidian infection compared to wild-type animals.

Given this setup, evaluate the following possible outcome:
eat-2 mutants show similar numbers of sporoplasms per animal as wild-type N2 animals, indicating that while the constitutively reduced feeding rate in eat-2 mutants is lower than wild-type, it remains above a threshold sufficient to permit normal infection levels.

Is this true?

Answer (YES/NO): NO